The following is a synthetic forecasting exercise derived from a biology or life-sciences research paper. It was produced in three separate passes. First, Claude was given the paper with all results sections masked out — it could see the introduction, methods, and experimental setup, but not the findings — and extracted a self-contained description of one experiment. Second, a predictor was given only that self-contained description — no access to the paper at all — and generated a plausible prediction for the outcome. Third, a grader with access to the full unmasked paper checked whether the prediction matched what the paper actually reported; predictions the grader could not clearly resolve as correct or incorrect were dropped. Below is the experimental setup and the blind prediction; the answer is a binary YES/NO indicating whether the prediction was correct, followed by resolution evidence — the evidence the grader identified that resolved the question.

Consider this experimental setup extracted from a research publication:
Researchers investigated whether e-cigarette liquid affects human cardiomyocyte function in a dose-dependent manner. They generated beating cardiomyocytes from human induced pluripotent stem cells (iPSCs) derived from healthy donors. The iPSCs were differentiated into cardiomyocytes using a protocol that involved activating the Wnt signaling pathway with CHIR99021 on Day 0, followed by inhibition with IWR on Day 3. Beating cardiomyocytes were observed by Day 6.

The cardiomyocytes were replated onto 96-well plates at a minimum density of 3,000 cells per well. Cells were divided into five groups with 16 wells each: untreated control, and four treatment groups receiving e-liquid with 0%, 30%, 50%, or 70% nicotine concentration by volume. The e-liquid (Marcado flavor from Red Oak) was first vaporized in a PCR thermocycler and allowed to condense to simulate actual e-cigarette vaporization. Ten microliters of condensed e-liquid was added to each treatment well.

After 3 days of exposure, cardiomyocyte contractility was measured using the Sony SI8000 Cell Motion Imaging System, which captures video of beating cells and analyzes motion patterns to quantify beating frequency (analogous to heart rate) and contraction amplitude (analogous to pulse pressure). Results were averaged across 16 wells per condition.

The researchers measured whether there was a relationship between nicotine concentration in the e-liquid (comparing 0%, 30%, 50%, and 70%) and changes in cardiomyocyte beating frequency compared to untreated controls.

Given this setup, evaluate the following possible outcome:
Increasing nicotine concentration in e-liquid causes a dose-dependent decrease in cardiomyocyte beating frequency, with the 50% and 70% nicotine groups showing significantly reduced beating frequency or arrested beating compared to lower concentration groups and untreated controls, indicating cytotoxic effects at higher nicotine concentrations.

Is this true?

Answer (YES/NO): NO